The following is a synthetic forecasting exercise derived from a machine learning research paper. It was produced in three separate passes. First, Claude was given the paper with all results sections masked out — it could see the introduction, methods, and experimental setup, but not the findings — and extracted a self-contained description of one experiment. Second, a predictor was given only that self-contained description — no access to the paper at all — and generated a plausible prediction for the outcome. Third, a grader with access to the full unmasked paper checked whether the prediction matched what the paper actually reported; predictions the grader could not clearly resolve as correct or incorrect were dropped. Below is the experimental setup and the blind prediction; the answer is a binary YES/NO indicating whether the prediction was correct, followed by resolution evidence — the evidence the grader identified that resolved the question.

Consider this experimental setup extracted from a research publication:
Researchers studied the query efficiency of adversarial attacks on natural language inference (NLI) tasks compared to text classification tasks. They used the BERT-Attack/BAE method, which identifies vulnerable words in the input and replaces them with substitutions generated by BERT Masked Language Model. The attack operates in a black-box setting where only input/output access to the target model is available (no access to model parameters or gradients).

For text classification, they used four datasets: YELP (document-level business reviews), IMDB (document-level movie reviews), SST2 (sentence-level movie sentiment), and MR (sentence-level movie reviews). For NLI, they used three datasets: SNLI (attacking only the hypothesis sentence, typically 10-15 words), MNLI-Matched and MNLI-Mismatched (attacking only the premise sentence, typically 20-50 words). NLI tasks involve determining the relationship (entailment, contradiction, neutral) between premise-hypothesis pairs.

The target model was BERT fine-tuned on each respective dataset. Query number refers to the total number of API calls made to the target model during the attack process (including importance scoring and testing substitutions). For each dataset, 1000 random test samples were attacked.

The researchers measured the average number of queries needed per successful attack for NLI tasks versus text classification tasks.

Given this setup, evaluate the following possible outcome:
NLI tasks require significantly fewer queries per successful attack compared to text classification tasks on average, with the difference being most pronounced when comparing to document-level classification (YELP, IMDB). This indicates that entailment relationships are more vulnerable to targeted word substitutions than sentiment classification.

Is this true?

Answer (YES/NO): NO